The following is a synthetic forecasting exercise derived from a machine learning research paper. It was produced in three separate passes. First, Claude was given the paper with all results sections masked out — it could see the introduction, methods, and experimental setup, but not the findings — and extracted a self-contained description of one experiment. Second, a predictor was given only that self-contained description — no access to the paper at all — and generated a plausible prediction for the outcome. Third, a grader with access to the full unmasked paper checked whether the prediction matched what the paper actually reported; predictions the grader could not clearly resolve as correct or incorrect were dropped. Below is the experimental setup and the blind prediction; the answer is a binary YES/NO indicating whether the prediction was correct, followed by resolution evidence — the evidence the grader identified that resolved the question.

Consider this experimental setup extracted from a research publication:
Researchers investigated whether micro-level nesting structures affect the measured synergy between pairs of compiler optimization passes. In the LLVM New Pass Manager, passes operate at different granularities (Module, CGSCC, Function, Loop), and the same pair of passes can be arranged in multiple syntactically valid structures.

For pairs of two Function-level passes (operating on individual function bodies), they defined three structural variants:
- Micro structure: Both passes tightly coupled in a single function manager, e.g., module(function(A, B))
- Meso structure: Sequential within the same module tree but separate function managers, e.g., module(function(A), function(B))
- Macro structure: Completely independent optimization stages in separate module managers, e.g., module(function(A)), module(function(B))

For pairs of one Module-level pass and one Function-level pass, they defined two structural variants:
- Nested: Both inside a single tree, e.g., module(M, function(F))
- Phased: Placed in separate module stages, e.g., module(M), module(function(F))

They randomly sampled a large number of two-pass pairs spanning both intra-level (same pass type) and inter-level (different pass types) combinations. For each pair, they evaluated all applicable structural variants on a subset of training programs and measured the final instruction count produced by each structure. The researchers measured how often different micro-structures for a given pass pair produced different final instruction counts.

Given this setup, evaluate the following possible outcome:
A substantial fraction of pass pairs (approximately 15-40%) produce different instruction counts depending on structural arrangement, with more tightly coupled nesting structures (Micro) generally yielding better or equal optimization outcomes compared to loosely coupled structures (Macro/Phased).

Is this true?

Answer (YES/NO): NO